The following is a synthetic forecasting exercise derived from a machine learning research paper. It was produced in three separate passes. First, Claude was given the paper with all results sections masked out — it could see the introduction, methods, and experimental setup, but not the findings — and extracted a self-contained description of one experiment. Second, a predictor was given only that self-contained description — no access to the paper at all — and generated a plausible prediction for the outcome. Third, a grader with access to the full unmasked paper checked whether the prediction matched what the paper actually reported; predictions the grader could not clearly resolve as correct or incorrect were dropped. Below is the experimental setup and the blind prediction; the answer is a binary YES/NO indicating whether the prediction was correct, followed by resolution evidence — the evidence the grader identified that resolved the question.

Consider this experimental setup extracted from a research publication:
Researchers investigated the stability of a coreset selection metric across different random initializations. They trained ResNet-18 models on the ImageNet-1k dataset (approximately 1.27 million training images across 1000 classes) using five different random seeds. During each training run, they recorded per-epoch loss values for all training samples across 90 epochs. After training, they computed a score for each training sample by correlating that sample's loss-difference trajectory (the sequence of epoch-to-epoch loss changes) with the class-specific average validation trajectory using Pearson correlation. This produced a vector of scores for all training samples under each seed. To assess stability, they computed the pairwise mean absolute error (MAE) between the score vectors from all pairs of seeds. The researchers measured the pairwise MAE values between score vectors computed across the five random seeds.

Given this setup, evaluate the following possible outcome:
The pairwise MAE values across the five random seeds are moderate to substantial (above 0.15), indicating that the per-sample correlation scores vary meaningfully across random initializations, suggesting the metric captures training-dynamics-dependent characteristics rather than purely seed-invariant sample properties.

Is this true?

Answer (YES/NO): NO